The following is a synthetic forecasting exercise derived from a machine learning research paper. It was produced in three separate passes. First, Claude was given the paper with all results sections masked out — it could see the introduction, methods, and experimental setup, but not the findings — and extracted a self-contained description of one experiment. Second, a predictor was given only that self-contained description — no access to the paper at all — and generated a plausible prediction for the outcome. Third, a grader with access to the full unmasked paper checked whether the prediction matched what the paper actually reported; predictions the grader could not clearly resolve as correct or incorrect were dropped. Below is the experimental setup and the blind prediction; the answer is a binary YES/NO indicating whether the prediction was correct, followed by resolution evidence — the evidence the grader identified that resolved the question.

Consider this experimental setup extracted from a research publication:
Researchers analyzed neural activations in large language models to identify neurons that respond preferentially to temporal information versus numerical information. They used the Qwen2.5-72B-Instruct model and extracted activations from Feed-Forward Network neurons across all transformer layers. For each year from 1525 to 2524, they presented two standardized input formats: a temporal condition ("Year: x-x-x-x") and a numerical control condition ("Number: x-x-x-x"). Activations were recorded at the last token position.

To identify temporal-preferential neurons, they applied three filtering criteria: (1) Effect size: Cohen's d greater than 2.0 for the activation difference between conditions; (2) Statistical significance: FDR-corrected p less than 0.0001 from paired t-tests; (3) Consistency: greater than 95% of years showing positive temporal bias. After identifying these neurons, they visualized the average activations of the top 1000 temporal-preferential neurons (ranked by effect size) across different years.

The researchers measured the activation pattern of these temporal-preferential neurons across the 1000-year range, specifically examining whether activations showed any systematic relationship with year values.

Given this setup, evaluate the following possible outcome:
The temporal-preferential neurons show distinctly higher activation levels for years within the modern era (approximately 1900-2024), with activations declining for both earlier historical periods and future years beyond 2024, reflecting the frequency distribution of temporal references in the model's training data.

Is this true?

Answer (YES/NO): NO